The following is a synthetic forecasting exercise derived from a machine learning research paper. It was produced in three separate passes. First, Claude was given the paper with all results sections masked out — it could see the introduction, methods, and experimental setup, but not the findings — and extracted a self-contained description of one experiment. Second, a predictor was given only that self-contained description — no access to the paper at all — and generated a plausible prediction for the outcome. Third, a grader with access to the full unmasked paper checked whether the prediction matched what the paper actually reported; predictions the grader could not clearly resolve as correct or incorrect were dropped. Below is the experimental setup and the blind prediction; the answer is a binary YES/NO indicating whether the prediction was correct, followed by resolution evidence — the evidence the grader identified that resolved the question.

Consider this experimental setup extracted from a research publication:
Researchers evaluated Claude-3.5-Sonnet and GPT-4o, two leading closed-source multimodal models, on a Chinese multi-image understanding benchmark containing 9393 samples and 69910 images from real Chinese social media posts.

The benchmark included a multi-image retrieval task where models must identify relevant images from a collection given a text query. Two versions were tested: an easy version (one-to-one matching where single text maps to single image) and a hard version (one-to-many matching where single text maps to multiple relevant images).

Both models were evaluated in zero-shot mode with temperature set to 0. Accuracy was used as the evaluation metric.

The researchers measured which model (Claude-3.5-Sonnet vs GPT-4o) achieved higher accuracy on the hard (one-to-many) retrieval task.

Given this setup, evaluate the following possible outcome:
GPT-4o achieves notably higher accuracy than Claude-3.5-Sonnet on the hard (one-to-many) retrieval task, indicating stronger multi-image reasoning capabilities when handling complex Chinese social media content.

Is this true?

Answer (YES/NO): NO